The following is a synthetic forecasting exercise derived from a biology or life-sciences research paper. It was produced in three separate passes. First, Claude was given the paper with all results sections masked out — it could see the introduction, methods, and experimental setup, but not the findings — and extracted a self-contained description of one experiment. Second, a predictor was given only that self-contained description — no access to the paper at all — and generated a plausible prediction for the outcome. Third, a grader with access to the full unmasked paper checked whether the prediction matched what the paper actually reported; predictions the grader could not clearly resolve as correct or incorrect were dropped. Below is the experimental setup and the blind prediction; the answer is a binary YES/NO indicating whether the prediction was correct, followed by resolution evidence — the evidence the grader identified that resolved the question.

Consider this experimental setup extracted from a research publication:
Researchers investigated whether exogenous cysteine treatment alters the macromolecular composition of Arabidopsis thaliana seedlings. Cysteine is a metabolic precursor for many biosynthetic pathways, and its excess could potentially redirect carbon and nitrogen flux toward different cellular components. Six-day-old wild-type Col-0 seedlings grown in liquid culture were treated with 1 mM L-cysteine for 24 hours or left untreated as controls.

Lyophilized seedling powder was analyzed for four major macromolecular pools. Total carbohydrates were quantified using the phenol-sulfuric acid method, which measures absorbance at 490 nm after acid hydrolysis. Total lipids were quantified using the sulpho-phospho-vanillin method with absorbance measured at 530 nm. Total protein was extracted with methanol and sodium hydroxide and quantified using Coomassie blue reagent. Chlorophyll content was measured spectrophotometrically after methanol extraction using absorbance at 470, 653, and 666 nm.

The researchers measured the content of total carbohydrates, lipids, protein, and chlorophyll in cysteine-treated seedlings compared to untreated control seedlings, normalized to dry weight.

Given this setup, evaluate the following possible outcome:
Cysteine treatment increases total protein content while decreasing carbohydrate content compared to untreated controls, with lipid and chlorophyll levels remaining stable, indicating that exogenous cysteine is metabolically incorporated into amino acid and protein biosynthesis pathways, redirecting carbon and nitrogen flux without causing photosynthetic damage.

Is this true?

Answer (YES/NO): NO